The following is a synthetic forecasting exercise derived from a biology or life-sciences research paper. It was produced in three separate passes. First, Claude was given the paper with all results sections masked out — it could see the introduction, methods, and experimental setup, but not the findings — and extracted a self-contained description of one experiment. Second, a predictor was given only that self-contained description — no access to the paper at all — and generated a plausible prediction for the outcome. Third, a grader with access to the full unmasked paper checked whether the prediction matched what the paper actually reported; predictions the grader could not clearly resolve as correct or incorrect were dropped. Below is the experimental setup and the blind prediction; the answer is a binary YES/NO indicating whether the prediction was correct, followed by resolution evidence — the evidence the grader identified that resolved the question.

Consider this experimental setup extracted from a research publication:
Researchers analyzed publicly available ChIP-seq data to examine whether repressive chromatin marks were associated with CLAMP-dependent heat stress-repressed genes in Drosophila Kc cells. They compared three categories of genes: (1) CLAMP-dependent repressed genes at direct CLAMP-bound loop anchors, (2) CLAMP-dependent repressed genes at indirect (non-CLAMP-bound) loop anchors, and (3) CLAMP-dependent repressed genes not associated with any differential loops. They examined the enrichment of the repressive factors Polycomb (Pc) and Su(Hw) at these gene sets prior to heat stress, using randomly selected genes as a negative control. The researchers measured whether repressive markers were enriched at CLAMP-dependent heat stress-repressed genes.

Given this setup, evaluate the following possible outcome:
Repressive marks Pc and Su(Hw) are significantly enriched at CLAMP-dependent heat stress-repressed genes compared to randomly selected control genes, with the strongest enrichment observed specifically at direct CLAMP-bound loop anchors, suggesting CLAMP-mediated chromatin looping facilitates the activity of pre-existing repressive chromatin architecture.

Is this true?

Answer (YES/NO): NO